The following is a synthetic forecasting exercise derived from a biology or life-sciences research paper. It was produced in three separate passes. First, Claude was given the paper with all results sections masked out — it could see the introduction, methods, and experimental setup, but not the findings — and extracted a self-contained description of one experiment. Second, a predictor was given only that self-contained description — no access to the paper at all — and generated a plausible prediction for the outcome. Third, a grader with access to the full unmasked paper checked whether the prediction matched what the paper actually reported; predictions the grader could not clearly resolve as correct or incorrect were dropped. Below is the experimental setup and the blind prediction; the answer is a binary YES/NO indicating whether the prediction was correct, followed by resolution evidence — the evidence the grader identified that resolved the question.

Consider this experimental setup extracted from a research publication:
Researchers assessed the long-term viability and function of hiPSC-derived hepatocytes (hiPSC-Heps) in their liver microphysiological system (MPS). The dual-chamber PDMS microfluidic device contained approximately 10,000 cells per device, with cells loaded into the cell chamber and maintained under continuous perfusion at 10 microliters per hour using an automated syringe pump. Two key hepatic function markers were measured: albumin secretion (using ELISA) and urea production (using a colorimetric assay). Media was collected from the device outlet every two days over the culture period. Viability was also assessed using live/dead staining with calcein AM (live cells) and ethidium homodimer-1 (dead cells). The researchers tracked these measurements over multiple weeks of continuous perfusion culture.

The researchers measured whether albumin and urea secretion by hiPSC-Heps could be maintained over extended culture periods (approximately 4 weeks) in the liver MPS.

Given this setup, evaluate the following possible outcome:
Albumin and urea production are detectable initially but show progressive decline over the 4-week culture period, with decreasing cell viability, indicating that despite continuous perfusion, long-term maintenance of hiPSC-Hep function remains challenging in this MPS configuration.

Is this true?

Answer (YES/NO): NO